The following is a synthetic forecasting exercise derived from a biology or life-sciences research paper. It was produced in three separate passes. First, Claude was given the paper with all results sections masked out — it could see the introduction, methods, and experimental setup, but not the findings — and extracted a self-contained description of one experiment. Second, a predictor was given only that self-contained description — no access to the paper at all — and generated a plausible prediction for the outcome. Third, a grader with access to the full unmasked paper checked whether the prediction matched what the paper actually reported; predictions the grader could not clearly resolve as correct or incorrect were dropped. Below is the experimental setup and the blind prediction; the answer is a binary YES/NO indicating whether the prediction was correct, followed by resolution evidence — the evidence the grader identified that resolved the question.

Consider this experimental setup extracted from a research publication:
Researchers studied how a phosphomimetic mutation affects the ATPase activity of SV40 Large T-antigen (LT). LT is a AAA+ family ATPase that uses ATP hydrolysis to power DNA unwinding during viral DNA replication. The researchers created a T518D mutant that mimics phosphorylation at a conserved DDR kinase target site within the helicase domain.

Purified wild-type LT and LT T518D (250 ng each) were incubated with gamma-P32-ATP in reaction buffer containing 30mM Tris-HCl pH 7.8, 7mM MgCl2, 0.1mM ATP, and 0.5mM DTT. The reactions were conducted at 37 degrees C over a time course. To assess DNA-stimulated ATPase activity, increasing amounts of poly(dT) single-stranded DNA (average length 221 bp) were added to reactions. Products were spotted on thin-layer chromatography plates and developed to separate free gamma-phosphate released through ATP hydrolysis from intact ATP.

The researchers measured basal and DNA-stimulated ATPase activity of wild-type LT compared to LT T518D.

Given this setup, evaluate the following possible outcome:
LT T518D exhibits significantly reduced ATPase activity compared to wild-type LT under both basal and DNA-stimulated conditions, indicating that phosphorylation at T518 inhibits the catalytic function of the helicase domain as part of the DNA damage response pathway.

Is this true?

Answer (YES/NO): NO